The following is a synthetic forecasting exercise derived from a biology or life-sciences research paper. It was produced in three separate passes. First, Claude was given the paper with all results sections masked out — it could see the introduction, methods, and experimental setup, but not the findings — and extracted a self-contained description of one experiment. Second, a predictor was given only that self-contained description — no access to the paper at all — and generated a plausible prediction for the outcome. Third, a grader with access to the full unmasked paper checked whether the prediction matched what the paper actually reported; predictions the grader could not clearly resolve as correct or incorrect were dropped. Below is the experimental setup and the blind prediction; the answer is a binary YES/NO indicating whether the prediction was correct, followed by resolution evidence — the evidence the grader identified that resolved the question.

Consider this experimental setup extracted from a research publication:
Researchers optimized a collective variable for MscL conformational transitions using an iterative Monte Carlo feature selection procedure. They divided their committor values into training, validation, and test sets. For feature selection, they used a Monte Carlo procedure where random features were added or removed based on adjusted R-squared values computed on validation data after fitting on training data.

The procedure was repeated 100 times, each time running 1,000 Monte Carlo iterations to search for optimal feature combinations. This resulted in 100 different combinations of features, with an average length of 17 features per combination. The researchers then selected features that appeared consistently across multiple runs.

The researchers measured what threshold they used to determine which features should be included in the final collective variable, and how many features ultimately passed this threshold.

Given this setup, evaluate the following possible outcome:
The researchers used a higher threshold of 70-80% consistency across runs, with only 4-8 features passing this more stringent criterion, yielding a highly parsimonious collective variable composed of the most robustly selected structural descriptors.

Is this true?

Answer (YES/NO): NO